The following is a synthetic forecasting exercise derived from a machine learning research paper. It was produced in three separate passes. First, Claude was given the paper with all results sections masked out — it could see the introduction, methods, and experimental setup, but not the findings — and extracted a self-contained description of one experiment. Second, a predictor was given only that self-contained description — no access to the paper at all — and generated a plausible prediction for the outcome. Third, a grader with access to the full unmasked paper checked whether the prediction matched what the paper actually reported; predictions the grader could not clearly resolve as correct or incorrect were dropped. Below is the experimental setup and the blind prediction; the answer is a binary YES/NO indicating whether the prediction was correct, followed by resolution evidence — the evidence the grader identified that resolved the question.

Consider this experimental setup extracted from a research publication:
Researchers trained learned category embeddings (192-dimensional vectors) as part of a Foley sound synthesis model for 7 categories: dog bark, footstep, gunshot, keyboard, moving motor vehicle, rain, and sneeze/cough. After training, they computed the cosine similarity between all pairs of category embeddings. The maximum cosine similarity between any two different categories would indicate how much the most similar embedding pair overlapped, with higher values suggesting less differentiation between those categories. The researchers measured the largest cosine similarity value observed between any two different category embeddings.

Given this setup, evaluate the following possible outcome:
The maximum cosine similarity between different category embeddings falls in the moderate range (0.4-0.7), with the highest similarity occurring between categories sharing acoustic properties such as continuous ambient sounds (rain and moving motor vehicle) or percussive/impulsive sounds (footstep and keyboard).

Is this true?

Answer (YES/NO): NO